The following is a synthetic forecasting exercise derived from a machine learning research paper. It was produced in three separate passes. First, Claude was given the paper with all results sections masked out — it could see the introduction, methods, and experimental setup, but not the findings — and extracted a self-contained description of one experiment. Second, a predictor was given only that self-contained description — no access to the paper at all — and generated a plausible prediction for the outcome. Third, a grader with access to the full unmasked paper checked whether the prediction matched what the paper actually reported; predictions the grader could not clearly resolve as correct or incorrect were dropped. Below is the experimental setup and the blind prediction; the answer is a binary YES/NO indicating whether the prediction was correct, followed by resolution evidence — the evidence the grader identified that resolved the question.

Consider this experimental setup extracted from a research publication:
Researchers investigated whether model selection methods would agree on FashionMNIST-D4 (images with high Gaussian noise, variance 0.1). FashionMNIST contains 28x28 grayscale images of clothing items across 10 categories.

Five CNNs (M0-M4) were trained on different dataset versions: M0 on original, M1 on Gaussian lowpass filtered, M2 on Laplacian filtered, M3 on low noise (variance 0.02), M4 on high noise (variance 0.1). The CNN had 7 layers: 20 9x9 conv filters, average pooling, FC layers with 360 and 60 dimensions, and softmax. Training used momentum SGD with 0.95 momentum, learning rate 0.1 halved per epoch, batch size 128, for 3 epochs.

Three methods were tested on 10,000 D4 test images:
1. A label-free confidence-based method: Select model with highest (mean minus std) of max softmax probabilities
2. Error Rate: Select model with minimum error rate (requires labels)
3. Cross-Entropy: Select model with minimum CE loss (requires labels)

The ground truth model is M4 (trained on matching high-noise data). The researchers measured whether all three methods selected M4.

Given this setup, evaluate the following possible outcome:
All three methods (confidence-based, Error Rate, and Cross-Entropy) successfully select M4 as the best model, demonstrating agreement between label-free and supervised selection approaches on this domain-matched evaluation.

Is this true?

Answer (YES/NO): YES